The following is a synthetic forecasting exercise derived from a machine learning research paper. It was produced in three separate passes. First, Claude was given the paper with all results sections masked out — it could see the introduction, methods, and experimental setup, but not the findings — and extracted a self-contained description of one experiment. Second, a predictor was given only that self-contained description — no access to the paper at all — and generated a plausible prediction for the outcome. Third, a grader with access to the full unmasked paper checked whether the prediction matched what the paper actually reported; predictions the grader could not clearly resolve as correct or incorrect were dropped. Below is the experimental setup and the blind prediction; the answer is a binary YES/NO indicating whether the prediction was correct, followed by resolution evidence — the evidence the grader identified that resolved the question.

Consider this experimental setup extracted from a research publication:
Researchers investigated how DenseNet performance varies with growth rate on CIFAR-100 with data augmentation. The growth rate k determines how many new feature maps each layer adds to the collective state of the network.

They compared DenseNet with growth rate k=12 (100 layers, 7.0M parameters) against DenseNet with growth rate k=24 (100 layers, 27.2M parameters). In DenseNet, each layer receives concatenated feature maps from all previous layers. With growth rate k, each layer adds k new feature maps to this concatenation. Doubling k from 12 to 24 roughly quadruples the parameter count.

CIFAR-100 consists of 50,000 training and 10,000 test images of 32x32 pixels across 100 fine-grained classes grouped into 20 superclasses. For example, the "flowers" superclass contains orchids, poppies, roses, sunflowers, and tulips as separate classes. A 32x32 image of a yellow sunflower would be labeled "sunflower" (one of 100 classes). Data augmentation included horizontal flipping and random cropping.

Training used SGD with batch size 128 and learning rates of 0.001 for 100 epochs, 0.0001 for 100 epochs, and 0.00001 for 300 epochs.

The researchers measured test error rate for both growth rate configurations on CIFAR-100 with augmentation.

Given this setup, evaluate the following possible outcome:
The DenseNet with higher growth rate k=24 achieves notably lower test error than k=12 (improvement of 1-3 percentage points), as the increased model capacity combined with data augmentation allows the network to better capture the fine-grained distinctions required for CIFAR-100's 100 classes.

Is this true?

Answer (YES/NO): NO